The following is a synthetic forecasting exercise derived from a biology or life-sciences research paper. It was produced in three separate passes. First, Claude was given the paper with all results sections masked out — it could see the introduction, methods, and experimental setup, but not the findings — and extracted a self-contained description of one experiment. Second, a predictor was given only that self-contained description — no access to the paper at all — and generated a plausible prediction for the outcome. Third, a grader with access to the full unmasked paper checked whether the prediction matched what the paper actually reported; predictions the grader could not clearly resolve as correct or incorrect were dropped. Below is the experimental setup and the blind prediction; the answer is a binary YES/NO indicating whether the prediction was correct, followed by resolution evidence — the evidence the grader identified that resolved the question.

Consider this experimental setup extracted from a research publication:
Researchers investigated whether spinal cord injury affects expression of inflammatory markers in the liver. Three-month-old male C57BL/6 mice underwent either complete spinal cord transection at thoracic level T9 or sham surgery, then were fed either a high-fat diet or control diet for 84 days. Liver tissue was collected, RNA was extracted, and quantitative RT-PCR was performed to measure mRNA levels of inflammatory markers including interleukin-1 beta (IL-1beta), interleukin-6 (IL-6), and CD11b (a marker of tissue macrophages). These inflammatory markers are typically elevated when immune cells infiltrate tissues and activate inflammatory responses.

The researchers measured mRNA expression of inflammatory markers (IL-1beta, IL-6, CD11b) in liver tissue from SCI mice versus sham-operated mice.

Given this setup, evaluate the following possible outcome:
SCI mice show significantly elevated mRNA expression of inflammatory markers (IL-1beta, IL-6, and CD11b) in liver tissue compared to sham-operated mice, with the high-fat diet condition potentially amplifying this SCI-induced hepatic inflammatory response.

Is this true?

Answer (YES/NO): YES